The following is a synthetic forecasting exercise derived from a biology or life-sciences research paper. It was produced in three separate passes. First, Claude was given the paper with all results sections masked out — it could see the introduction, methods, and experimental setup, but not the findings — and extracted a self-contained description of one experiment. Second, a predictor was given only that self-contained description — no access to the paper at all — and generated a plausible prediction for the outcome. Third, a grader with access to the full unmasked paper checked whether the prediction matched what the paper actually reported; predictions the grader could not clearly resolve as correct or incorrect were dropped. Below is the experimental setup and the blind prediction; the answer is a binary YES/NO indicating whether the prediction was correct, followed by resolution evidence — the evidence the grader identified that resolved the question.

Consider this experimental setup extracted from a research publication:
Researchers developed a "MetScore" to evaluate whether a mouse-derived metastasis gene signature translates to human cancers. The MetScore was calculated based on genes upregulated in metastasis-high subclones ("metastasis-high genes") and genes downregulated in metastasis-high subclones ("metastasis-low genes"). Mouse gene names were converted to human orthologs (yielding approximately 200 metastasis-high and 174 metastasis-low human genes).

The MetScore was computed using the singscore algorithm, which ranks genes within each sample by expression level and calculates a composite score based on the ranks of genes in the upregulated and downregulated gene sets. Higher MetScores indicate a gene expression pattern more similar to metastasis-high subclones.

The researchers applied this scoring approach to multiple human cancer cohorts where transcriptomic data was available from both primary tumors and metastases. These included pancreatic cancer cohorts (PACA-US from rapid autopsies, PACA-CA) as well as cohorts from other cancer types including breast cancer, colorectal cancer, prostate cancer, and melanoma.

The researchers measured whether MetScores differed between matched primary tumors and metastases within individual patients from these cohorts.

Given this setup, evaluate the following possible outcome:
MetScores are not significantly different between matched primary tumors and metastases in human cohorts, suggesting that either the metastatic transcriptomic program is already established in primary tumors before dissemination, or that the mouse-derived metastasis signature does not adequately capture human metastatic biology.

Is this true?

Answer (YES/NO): NO